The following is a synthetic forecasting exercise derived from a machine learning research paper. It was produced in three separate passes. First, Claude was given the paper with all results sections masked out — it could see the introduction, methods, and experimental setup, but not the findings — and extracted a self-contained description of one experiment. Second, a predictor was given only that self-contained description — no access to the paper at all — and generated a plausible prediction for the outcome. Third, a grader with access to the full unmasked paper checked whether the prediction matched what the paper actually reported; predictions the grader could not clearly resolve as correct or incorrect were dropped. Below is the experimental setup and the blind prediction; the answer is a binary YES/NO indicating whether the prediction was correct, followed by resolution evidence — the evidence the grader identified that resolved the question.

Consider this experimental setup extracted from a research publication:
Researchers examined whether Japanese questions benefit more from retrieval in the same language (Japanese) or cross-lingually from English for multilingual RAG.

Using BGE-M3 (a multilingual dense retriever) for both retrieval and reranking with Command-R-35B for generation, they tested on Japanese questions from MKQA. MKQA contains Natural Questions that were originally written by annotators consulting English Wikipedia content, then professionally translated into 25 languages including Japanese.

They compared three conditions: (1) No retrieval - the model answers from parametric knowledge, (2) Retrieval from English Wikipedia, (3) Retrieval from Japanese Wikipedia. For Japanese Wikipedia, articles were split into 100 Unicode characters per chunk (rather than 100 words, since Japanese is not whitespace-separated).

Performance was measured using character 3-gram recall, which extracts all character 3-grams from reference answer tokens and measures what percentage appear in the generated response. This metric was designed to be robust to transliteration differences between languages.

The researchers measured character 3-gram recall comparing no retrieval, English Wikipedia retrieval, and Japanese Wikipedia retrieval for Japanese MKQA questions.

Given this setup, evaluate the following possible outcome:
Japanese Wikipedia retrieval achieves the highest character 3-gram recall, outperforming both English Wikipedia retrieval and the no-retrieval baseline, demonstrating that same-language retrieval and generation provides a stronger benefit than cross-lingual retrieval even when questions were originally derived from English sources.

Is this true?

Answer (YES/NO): NO